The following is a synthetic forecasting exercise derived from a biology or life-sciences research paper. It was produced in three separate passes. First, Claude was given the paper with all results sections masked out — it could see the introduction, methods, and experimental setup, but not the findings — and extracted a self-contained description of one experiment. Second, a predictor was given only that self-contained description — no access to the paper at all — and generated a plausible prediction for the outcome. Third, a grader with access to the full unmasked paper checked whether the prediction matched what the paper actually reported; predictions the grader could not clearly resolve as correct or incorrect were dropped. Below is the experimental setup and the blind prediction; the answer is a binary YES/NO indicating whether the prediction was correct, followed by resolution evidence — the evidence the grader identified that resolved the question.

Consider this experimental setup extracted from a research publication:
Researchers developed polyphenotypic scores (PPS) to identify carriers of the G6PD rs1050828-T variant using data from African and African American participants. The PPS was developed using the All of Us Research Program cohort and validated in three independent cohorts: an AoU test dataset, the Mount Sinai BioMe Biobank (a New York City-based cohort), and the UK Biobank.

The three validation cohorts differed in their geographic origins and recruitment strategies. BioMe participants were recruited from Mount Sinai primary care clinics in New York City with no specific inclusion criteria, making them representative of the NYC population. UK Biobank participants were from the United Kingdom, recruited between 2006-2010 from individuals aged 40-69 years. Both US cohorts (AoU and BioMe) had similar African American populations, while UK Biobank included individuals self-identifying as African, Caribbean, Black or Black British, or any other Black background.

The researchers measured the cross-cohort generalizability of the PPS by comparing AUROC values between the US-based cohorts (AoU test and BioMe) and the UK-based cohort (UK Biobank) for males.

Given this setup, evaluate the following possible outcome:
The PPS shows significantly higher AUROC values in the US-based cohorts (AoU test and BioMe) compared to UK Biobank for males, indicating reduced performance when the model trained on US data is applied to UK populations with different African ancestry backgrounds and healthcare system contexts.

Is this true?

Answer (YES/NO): NO